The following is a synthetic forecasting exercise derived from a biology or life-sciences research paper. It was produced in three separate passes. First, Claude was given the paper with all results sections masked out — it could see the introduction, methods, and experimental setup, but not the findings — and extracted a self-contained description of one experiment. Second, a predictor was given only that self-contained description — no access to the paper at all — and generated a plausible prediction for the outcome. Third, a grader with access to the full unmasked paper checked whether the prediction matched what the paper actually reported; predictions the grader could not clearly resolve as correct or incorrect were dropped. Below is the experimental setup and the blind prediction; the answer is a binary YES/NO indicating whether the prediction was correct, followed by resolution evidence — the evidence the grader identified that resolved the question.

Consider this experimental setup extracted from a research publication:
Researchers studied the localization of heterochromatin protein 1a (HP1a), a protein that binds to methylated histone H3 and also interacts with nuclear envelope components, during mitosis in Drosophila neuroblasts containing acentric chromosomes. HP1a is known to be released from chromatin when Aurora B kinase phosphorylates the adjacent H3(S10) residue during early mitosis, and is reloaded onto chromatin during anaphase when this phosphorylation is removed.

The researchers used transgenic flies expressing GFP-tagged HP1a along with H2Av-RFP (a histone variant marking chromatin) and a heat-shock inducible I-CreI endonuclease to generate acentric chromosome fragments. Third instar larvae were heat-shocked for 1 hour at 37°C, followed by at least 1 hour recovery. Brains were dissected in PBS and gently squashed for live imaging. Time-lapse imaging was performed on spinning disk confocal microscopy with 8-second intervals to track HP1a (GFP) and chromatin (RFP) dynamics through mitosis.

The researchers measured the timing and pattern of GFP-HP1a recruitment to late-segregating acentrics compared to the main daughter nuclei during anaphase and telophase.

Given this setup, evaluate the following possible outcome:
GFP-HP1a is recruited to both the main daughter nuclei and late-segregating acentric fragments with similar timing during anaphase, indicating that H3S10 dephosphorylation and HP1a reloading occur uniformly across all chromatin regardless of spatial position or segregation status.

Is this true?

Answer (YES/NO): NO